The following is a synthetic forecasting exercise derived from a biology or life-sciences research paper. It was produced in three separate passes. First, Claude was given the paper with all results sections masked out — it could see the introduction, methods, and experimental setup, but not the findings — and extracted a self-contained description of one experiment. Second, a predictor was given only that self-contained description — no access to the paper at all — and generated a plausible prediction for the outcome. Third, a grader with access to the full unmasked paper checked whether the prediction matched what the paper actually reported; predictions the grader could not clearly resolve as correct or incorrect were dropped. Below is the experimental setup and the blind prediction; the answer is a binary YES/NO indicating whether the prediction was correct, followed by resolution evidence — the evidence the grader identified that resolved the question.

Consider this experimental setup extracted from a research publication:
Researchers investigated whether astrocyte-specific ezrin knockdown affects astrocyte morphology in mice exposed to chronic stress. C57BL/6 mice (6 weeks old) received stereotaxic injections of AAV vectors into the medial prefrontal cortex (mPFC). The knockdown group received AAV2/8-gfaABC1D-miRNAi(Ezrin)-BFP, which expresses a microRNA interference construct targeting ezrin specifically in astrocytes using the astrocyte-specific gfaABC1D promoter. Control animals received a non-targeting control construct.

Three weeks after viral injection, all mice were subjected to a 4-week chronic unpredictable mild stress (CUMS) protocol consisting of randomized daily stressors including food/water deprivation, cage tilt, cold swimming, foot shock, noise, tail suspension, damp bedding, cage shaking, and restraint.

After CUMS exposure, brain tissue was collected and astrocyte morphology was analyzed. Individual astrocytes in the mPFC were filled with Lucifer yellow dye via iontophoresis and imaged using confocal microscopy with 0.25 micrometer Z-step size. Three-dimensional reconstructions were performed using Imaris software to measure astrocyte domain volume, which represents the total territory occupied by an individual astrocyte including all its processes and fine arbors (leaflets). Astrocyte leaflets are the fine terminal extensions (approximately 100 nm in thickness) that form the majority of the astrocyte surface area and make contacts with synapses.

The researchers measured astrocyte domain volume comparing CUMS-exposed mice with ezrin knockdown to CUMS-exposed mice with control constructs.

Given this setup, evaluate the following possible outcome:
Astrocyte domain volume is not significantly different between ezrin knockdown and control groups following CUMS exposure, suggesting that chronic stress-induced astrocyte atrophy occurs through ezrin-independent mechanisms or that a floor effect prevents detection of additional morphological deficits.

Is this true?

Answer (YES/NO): YES